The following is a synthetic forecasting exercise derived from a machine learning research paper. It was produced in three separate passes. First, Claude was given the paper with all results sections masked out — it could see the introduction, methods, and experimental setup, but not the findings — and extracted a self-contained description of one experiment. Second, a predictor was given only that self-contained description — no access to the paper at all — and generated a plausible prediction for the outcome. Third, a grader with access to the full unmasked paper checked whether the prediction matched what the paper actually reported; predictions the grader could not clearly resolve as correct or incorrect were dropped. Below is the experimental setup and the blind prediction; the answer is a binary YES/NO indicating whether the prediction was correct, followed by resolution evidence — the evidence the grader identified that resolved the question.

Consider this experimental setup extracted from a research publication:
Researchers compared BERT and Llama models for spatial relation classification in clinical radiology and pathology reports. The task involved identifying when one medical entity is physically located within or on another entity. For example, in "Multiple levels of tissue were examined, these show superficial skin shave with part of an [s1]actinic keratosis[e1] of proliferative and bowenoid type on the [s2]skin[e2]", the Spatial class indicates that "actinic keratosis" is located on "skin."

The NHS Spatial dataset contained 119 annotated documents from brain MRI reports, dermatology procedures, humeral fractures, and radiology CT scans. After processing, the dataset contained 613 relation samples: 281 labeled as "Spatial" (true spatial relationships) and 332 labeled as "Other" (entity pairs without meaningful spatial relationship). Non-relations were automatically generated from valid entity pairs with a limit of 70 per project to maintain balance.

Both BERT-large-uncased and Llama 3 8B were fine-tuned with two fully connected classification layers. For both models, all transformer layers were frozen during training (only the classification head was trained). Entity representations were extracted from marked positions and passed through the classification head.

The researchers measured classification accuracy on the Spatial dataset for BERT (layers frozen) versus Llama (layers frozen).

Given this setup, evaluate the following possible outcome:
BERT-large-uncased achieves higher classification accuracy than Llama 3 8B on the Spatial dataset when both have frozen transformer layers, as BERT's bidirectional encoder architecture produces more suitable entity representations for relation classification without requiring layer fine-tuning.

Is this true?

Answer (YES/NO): NO